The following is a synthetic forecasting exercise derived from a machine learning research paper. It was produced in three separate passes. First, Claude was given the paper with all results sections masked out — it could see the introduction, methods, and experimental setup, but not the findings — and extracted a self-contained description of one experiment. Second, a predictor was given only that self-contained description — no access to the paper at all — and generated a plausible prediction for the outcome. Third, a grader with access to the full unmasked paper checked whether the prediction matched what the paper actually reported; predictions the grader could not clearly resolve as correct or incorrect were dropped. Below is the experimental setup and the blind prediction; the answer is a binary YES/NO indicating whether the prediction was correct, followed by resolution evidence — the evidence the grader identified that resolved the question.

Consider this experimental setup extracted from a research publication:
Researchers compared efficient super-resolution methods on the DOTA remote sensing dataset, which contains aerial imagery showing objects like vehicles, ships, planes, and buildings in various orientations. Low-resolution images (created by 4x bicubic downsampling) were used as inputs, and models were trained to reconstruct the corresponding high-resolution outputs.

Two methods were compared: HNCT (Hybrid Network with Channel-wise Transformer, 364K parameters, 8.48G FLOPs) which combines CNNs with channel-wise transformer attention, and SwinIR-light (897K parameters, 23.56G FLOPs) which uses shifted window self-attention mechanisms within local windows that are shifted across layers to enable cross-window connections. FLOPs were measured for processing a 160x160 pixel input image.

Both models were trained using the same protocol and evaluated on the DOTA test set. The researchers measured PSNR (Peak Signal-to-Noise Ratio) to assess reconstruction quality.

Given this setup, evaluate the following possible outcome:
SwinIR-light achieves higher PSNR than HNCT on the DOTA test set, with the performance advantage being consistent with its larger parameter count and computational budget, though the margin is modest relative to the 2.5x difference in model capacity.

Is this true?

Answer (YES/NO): YES